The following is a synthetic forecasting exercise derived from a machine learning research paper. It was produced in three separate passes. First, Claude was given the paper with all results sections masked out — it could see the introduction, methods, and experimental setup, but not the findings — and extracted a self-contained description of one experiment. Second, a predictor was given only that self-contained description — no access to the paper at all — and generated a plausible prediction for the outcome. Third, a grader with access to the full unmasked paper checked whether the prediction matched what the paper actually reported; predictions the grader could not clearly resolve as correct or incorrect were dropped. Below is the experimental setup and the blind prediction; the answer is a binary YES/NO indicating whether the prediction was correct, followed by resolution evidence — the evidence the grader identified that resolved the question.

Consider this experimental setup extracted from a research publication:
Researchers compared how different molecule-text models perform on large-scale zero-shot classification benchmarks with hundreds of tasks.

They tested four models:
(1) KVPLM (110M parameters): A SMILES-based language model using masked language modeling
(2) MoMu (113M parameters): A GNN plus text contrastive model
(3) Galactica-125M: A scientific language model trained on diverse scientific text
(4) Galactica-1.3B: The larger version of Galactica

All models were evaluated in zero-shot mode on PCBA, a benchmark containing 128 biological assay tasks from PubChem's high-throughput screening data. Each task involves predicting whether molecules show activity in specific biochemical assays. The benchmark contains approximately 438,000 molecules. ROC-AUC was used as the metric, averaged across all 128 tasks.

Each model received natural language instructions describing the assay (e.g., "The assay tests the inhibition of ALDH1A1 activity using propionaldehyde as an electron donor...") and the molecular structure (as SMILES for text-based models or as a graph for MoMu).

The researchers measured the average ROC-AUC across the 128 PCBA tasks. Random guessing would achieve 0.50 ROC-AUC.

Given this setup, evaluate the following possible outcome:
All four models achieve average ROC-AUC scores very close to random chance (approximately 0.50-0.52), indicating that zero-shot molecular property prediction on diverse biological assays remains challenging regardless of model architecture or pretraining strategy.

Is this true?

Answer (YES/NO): NO